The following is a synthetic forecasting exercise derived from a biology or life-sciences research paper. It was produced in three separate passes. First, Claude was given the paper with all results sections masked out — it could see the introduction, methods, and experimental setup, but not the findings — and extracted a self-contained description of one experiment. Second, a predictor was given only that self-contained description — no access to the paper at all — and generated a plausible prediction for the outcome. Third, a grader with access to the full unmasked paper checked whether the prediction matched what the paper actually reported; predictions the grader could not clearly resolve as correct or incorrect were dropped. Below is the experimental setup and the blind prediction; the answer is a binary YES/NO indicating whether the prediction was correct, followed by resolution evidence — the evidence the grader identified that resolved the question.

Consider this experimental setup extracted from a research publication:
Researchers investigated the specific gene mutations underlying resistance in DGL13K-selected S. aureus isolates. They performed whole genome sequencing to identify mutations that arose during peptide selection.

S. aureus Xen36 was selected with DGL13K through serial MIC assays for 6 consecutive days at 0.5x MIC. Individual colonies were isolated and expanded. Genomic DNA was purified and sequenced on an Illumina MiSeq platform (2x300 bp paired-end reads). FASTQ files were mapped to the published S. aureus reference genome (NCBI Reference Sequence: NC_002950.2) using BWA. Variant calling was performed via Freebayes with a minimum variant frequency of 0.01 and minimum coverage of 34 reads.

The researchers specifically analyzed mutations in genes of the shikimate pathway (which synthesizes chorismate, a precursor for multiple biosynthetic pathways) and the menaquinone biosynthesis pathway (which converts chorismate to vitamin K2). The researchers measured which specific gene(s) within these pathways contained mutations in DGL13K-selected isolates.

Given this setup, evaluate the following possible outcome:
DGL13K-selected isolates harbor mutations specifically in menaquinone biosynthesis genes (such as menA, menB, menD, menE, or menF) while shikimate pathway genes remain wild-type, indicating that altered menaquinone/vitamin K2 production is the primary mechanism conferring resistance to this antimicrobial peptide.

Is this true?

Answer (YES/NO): NO